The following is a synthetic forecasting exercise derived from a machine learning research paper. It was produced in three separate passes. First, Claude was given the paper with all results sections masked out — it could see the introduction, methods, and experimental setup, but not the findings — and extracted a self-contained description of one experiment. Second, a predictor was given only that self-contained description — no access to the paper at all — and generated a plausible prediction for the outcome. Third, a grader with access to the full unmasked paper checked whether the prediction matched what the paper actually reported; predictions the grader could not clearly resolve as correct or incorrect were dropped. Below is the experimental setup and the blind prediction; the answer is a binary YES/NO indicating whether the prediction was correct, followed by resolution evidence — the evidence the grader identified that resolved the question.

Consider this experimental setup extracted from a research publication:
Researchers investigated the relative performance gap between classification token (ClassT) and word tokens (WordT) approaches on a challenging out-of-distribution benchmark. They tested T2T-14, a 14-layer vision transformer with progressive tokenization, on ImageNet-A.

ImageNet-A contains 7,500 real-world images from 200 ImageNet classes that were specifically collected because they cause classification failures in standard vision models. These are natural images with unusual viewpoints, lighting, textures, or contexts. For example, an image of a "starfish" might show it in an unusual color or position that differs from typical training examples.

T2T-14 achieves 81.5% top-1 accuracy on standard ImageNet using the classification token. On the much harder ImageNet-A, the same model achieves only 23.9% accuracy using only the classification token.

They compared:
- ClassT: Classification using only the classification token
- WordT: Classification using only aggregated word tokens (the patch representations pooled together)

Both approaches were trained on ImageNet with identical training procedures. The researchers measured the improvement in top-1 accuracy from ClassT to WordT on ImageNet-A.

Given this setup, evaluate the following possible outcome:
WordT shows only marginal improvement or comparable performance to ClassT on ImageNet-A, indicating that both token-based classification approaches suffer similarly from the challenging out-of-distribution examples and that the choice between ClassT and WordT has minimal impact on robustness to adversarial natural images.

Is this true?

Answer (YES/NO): NO